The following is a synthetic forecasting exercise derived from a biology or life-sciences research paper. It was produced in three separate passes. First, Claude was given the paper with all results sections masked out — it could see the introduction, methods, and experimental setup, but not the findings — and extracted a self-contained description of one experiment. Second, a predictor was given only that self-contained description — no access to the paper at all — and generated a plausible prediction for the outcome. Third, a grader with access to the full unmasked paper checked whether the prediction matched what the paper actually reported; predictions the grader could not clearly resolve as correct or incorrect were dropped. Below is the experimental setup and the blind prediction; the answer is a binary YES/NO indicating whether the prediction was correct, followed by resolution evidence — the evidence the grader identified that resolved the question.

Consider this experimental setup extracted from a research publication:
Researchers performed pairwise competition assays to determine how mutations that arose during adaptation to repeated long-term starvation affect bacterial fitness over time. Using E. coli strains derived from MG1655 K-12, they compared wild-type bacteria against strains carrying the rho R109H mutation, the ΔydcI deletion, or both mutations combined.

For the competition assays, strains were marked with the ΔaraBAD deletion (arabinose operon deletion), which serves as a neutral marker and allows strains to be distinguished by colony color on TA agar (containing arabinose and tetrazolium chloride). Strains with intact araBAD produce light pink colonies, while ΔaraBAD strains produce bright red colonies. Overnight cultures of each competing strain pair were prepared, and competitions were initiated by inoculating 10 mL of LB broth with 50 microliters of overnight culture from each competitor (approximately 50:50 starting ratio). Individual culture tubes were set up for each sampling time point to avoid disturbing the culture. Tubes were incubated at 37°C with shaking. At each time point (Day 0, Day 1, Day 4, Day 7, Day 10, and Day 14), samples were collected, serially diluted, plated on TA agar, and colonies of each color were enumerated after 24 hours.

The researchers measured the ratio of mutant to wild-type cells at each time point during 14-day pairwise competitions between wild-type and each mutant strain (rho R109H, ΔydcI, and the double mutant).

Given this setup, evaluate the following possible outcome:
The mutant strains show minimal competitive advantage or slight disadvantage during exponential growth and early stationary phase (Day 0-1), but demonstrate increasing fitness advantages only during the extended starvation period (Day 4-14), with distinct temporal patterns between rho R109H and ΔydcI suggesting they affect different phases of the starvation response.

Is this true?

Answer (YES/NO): NO